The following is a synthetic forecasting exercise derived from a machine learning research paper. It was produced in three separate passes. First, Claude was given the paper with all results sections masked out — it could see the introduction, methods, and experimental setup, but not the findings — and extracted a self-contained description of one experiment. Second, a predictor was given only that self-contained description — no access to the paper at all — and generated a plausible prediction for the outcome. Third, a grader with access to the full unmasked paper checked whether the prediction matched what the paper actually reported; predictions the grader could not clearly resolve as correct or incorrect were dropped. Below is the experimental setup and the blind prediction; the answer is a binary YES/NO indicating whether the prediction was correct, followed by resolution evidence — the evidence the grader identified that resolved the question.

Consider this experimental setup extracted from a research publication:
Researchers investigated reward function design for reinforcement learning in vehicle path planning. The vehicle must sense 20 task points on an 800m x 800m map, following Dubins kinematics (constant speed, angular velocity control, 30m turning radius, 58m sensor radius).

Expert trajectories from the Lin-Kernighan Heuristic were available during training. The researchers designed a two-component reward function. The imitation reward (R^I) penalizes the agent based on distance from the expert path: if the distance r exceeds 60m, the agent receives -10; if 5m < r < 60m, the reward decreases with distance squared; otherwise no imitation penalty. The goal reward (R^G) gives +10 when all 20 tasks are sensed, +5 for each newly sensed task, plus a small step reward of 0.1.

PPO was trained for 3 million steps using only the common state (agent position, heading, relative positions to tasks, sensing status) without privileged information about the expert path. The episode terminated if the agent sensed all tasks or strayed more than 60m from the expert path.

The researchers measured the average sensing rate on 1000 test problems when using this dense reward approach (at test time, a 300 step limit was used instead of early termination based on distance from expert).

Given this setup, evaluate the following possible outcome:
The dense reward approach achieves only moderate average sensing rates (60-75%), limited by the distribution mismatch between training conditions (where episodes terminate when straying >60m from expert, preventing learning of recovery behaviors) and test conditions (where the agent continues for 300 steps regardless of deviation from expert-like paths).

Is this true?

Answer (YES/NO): NO